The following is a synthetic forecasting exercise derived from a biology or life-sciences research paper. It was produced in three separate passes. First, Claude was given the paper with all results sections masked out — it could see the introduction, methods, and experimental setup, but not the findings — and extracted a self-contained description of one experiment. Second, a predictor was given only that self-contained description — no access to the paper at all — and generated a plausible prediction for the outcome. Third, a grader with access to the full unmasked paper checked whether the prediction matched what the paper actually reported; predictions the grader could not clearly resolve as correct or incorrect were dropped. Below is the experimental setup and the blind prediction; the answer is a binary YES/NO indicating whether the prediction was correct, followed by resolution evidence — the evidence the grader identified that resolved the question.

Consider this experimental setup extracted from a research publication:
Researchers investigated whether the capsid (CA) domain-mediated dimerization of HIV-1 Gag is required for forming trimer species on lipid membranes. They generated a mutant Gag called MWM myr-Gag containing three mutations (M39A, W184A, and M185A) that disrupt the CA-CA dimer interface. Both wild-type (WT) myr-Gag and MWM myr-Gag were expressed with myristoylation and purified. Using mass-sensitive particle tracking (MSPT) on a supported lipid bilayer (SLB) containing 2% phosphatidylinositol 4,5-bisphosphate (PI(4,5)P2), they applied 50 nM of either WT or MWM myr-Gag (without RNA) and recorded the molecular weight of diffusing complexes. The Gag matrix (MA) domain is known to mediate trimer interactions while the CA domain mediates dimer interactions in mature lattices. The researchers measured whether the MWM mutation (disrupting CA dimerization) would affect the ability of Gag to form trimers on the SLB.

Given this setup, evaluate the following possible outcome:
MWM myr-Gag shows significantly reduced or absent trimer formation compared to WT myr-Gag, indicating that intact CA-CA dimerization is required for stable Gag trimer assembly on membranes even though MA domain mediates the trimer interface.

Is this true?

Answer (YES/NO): NO